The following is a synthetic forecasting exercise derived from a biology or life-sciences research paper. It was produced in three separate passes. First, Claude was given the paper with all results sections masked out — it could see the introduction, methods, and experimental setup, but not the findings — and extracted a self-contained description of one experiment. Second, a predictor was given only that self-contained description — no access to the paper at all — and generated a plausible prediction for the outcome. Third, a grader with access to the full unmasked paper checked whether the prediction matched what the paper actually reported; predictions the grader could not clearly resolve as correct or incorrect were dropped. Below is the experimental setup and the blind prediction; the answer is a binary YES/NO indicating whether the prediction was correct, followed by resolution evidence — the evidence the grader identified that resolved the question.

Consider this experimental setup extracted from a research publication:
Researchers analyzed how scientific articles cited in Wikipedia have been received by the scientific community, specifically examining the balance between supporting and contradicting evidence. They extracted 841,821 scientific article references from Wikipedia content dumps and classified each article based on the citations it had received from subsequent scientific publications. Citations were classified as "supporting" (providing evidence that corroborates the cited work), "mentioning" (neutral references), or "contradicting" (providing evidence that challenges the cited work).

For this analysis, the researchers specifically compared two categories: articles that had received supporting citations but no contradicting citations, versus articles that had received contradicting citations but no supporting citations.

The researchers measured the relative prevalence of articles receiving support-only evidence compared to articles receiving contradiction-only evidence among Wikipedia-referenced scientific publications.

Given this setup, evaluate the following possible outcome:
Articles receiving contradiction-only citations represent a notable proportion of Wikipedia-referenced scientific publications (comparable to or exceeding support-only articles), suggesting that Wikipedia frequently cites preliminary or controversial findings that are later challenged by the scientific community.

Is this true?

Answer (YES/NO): NO